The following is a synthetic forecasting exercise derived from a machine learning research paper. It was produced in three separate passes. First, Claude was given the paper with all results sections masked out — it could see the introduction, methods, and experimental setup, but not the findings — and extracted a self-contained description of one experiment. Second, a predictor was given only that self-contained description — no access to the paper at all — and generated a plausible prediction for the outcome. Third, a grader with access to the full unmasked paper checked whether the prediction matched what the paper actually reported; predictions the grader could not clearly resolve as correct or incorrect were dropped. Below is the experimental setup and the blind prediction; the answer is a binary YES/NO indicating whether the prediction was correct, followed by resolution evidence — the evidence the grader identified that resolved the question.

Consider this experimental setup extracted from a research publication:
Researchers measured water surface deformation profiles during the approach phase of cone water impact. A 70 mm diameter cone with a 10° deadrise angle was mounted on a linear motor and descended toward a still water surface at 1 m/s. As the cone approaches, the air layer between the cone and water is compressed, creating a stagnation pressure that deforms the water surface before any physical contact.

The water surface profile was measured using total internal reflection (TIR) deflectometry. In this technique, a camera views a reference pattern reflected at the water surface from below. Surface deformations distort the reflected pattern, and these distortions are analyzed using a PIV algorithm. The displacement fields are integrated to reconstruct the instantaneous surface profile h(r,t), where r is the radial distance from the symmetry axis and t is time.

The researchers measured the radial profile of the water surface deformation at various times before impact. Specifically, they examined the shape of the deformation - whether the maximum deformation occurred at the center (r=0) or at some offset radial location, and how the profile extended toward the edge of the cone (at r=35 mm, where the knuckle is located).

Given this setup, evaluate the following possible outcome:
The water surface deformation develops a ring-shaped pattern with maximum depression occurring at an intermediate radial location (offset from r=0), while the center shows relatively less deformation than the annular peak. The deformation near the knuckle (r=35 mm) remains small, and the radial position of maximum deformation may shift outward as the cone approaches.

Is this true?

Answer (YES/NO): NO